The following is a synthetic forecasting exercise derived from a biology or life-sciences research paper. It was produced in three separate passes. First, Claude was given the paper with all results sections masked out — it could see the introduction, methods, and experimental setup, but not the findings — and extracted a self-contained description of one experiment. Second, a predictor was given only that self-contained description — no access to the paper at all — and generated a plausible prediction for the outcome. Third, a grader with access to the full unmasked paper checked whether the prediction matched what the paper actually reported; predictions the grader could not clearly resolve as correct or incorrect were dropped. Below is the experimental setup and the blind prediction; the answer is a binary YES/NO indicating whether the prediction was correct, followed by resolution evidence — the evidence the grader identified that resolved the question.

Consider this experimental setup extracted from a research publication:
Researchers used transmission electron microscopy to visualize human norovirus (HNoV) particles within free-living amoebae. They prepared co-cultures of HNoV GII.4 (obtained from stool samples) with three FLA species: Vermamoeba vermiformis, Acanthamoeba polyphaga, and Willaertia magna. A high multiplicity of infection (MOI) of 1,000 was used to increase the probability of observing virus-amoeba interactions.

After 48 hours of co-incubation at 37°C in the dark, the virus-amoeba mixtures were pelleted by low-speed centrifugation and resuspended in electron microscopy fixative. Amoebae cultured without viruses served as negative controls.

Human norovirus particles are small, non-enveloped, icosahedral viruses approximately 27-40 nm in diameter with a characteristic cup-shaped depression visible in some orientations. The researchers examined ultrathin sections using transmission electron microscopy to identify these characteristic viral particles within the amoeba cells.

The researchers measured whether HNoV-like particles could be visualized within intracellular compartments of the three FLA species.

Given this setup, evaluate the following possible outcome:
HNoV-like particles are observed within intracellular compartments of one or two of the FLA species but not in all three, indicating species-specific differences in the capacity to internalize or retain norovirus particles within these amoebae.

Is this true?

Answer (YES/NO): YES